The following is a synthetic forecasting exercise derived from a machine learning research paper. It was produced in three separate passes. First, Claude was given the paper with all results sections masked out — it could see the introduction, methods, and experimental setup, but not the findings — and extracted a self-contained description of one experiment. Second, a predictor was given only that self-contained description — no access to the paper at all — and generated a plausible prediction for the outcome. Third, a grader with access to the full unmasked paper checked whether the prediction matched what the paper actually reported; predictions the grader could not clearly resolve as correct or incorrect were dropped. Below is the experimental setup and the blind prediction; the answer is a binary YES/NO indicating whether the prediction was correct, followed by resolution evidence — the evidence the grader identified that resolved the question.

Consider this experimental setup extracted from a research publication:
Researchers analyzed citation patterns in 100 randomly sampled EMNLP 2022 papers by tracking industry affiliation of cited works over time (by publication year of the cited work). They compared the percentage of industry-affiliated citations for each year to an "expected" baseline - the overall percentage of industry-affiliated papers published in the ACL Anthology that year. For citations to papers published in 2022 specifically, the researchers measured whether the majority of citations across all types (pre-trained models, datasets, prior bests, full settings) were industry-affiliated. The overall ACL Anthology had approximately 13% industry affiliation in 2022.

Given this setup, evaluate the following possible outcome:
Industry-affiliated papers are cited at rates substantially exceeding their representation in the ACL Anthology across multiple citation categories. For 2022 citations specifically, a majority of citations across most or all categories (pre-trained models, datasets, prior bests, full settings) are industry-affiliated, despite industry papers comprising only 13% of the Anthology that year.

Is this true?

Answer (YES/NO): YES